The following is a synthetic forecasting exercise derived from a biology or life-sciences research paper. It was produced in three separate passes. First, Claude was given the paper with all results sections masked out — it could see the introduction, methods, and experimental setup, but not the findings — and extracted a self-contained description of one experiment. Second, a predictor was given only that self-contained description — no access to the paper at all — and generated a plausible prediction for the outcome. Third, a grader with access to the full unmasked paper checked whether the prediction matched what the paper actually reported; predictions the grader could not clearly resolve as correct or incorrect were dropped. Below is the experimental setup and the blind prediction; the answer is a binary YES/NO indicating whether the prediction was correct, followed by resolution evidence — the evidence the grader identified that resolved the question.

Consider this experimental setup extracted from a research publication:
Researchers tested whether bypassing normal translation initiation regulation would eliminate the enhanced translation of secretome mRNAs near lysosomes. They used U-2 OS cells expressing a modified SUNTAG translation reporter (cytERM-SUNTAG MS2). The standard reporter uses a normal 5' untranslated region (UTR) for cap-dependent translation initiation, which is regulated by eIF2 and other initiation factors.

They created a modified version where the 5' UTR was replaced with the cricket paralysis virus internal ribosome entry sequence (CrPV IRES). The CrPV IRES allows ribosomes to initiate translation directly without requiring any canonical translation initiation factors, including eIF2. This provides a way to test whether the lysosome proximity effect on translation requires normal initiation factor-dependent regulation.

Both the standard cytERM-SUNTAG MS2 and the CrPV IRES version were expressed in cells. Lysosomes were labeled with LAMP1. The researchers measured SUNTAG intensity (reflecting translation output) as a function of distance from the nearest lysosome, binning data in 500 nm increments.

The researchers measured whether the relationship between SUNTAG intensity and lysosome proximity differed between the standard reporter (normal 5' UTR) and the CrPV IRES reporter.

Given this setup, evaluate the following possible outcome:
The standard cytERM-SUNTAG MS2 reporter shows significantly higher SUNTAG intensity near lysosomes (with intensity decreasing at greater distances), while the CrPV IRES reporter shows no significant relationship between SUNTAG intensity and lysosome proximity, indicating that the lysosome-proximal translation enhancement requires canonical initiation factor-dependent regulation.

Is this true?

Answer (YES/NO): YES